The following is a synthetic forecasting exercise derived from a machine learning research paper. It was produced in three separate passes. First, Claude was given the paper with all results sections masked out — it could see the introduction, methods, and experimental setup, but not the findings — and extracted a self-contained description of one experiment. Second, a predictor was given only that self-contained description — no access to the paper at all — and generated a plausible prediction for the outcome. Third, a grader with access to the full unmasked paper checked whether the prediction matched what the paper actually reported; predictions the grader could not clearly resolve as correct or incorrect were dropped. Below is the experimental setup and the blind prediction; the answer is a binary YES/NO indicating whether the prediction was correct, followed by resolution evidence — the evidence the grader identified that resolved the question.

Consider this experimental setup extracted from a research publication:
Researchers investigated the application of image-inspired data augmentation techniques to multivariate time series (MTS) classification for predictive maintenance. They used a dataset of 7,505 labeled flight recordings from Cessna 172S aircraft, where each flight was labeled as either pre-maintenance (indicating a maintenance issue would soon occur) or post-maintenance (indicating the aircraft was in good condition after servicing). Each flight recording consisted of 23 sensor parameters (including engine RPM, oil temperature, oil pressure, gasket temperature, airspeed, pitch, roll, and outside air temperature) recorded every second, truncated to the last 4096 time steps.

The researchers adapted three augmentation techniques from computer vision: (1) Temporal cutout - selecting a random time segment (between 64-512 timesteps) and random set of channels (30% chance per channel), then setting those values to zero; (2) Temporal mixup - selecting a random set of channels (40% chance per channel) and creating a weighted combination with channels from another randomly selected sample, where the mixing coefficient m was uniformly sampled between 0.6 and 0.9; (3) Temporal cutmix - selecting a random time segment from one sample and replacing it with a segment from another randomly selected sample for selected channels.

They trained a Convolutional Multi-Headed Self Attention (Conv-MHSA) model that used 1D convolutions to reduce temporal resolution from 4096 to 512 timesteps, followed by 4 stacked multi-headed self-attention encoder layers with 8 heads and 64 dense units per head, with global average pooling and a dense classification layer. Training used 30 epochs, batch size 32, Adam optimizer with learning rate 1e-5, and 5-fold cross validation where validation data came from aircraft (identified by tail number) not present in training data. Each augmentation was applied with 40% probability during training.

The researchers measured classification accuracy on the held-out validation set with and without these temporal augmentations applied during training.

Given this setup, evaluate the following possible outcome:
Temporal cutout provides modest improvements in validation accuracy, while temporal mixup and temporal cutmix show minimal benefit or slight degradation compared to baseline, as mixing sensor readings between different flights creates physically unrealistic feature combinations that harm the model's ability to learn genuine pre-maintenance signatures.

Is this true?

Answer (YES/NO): NO